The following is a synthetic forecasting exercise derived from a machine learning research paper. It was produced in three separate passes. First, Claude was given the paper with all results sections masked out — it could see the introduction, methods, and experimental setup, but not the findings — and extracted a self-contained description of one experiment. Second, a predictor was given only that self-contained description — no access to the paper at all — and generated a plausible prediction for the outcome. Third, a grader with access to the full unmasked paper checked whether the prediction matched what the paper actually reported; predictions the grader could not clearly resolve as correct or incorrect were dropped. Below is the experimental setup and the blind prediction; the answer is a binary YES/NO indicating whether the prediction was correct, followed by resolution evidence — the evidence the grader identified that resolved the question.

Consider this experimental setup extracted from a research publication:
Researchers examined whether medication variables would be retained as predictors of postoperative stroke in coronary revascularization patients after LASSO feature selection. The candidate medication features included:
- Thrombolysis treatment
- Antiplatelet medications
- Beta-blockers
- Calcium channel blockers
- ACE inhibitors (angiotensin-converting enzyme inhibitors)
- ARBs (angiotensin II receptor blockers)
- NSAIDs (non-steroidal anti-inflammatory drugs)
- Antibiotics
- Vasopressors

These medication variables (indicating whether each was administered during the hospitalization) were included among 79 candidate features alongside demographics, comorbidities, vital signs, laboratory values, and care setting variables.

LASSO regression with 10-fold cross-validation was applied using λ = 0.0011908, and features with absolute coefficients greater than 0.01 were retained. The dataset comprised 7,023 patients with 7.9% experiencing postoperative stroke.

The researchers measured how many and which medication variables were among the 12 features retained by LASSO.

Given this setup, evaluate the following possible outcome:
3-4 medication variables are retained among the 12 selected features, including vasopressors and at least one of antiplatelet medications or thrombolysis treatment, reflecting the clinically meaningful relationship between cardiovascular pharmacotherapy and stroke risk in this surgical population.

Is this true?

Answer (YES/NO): NO